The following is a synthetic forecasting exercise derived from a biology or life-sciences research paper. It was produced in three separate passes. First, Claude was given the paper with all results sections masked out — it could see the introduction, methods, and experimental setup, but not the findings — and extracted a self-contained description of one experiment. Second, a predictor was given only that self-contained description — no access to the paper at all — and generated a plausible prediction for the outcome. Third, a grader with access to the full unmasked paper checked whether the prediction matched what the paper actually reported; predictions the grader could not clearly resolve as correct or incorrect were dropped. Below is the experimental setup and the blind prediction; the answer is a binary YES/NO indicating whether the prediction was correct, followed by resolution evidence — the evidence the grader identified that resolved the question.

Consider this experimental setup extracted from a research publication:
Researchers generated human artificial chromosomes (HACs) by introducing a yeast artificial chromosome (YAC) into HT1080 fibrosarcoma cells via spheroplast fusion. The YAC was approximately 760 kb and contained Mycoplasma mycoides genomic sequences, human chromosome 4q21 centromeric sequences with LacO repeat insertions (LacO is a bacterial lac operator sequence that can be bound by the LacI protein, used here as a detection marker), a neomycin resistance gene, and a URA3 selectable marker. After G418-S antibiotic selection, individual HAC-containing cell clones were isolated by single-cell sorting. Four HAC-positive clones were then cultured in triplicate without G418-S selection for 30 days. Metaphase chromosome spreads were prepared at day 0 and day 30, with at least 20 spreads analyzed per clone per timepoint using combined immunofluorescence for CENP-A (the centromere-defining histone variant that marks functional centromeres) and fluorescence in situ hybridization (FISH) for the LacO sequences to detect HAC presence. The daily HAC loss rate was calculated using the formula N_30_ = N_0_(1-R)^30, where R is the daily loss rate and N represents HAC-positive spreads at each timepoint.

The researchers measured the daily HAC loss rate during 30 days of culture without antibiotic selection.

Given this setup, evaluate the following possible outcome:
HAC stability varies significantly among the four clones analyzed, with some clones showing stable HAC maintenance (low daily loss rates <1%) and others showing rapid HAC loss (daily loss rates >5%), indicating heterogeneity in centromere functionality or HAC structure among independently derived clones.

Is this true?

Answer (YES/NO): NO